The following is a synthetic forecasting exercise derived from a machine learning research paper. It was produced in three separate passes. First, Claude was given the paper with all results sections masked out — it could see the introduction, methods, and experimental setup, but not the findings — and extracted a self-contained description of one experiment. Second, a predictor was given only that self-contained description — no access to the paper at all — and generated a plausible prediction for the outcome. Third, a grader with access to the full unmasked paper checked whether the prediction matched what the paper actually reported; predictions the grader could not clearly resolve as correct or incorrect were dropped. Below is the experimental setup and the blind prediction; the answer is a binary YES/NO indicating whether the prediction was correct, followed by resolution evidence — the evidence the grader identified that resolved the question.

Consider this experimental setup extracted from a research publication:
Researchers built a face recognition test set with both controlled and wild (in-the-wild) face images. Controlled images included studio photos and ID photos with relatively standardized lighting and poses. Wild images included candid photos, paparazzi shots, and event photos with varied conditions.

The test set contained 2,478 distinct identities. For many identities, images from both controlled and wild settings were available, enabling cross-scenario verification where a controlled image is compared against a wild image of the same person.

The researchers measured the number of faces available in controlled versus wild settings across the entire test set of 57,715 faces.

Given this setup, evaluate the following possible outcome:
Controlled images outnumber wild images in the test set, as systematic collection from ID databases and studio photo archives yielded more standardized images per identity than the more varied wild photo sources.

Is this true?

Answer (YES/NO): NO